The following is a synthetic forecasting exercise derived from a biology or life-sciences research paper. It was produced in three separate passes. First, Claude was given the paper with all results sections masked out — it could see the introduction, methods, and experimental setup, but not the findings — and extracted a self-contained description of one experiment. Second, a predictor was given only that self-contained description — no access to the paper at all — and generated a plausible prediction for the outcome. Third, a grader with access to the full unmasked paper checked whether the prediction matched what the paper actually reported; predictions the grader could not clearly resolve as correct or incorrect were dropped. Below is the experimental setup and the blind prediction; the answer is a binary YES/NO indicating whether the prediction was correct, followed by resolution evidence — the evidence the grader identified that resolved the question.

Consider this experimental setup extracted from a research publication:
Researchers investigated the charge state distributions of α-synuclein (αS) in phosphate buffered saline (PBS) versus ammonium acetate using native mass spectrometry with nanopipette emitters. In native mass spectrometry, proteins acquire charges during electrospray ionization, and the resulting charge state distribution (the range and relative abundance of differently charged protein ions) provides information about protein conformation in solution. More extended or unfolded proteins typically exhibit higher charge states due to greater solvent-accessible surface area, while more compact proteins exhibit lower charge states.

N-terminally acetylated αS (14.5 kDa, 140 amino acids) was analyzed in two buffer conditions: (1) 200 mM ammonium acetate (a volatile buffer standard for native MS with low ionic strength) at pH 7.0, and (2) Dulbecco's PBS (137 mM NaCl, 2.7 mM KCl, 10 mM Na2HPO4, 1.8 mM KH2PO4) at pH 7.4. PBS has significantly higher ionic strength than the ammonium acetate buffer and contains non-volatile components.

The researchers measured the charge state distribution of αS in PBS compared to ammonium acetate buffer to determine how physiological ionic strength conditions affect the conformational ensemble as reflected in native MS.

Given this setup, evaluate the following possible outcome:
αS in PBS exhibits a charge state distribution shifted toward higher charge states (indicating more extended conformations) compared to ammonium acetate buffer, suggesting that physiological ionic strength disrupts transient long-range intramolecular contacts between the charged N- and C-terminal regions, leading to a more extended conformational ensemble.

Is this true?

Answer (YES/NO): YES